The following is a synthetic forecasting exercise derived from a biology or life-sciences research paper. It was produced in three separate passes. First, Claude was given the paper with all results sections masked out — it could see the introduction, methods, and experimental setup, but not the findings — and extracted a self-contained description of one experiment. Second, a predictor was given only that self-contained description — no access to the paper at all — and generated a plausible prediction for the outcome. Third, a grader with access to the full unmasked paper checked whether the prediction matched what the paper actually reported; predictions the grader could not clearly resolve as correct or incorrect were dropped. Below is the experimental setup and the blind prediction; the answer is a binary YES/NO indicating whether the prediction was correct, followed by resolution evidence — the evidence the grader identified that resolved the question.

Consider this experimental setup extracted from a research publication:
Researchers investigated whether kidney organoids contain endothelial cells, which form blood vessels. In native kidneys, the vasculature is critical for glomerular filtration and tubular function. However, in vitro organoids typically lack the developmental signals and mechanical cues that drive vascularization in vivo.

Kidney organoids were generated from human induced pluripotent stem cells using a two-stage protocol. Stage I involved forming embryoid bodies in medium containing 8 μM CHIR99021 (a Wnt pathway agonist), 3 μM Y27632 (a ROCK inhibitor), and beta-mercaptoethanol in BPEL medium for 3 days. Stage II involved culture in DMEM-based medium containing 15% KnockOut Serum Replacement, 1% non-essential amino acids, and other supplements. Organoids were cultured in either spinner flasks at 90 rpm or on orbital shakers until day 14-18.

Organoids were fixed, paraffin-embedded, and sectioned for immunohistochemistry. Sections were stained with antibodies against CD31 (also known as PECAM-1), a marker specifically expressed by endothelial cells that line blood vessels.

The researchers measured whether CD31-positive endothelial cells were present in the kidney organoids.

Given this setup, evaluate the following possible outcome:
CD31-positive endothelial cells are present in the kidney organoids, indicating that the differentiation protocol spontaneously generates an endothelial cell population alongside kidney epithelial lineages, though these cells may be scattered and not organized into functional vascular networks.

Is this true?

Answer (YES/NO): YES